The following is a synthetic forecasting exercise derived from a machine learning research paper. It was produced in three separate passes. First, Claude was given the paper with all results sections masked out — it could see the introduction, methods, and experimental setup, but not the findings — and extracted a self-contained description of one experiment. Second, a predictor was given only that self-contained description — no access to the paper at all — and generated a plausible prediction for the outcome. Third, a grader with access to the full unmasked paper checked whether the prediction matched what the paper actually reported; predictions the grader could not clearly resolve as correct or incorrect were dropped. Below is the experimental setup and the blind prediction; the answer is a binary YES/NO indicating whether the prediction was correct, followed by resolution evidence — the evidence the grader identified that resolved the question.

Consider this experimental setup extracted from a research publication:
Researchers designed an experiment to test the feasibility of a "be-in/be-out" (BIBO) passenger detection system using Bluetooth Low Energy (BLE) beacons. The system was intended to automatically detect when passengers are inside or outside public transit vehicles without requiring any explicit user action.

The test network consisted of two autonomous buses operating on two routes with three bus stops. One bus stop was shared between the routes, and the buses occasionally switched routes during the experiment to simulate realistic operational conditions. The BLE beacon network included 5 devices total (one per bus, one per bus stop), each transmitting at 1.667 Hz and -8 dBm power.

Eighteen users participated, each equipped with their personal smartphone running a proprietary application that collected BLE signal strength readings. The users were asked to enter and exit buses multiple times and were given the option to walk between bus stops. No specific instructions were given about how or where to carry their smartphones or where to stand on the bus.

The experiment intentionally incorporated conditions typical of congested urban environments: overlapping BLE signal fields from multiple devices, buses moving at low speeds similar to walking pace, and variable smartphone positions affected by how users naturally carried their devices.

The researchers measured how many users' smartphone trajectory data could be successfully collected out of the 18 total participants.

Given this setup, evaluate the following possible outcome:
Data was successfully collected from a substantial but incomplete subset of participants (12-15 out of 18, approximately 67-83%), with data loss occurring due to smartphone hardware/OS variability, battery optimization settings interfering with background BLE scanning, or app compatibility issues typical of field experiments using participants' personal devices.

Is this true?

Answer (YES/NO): YES